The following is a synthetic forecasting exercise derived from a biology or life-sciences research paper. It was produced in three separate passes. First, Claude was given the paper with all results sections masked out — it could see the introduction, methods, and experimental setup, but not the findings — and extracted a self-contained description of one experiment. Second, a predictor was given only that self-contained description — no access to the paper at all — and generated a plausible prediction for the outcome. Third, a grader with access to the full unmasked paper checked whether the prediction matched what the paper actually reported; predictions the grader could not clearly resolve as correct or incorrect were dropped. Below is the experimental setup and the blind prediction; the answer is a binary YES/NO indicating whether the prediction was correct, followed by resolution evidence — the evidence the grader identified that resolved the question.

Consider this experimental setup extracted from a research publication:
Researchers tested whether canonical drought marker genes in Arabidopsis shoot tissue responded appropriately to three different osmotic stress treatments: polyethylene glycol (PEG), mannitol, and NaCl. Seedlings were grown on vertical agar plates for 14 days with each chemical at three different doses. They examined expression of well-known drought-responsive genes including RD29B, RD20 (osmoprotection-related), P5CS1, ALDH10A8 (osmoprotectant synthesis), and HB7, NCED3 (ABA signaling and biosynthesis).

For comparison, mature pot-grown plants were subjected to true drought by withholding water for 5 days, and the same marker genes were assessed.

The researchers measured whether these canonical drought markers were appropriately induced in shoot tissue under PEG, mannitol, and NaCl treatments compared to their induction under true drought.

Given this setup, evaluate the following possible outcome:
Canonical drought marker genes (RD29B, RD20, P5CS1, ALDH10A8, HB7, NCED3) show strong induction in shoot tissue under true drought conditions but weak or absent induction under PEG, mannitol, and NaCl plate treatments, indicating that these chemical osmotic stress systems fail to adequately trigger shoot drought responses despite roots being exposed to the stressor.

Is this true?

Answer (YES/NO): NO